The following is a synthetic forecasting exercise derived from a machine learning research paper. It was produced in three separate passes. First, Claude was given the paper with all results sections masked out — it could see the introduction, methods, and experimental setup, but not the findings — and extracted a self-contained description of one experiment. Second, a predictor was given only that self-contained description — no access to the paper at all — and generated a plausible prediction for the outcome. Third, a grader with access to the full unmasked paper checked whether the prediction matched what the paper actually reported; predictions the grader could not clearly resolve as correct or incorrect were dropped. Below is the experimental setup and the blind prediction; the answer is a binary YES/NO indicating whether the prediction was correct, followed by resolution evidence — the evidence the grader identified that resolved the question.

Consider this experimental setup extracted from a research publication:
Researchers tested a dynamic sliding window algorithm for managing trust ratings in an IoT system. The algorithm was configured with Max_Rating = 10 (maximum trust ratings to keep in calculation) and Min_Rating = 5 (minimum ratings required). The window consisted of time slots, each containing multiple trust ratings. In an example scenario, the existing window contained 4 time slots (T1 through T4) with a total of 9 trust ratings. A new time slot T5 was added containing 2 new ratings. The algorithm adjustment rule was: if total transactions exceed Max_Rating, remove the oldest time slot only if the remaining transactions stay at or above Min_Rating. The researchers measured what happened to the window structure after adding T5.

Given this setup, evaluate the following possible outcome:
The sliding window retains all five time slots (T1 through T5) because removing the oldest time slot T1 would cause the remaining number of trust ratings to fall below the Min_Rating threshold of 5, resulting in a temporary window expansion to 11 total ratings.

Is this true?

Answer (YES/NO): NO